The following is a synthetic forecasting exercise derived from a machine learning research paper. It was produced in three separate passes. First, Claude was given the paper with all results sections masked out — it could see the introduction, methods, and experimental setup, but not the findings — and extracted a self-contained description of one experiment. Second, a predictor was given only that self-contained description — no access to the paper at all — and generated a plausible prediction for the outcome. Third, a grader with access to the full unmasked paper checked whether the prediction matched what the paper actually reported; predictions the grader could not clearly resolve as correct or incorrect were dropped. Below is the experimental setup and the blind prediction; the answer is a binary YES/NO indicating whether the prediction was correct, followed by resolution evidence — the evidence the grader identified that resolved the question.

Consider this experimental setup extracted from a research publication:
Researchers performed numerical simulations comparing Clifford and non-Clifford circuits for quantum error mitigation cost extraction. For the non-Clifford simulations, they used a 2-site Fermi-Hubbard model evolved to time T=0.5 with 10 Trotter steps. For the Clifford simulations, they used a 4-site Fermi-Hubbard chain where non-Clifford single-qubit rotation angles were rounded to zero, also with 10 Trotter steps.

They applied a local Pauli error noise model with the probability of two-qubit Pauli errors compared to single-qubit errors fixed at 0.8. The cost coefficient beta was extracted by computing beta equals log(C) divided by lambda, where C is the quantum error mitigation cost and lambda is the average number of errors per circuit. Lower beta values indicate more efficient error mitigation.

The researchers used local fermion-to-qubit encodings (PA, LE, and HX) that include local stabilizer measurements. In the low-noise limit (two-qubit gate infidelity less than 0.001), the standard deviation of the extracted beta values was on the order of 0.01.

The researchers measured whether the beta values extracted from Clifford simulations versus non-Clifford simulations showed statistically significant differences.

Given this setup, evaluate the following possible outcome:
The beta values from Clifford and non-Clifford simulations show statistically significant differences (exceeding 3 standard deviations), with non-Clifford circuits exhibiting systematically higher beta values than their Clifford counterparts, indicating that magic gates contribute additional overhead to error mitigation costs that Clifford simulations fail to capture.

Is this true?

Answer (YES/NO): NO